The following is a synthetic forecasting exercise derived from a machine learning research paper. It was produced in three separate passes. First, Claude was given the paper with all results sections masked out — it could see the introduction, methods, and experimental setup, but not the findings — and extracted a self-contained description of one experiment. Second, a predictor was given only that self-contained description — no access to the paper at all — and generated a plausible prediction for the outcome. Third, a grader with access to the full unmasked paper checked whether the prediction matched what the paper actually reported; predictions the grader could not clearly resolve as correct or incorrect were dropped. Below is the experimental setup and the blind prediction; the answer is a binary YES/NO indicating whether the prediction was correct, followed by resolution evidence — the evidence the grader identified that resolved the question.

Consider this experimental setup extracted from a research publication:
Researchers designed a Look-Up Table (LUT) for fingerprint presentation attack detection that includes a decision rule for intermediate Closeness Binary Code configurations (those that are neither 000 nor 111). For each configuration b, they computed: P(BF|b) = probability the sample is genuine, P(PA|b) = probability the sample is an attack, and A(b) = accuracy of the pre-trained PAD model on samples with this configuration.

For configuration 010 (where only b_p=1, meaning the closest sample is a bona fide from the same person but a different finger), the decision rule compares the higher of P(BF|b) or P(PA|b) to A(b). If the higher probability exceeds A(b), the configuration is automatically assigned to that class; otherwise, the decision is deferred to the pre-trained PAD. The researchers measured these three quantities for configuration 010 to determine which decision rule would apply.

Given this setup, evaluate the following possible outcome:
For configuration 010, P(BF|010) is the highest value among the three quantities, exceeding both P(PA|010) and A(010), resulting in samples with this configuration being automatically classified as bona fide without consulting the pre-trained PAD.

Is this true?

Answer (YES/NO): YES